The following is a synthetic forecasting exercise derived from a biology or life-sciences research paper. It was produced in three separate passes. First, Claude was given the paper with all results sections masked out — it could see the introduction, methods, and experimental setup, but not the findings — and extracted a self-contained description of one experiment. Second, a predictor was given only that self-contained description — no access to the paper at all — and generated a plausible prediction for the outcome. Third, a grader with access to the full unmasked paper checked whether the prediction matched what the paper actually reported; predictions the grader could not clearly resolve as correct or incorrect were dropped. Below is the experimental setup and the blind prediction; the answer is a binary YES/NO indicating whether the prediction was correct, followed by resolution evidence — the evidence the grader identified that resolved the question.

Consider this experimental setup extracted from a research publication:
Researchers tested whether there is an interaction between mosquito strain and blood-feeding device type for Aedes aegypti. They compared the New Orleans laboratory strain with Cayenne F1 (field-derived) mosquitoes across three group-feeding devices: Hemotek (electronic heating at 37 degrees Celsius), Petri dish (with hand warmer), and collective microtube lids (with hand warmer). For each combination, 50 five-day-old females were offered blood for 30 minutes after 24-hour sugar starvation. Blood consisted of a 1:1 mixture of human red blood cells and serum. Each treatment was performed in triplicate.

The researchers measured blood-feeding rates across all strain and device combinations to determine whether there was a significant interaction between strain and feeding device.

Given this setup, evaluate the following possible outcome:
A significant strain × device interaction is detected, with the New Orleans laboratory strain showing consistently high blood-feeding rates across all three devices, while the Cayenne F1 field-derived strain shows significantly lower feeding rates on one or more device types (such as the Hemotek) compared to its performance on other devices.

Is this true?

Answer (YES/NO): YES